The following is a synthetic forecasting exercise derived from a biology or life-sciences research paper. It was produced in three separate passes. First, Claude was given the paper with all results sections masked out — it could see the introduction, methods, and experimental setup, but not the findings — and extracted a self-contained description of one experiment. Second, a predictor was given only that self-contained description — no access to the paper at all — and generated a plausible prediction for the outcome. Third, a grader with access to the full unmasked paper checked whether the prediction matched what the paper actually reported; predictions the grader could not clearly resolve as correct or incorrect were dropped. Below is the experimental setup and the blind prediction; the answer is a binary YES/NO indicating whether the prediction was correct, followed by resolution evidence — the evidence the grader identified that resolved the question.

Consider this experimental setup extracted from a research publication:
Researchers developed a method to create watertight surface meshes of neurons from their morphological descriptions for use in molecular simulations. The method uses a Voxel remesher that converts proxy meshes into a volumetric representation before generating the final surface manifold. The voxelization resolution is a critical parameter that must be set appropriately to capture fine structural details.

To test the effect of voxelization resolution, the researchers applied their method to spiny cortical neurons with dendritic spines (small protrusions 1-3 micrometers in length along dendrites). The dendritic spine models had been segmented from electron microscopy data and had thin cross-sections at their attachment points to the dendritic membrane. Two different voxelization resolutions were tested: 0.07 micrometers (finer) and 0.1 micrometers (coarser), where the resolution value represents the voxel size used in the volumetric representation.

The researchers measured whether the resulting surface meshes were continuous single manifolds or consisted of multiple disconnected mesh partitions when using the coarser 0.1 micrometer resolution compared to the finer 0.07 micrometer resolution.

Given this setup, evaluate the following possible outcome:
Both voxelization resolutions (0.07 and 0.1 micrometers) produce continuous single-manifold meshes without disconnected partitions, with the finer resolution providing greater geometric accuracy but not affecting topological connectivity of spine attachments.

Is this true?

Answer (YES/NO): NO